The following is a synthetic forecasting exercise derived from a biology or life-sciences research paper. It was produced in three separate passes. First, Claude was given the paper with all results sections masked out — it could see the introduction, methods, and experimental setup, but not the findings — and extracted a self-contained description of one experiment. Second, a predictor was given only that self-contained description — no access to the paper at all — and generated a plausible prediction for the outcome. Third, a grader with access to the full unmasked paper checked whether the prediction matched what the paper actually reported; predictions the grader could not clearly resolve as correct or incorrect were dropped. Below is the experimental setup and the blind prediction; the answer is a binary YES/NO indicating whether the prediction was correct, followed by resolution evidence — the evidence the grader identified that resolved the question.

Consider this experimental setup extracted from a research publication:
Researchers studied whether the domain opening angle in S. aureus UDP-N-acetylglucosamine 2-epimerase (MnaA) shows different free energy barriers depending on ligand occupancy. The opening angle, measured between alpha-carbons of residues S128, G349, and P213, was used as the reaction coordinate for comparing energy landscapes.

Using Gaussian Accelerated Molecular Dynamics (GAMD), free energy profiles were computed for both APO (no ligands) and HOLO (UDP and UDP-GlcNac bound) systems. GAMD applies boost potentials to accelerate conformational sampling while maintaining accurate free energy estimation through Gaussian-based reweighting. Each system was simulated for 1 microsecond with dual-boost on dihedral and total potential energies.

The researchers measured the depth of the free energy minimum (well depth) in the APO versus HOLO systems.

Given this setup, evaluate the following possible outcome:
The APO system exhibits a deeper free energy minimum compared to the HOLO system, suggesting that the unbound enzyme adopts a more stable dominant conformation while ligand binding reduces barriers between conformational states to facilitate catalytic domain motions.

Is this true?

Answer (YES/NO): NO